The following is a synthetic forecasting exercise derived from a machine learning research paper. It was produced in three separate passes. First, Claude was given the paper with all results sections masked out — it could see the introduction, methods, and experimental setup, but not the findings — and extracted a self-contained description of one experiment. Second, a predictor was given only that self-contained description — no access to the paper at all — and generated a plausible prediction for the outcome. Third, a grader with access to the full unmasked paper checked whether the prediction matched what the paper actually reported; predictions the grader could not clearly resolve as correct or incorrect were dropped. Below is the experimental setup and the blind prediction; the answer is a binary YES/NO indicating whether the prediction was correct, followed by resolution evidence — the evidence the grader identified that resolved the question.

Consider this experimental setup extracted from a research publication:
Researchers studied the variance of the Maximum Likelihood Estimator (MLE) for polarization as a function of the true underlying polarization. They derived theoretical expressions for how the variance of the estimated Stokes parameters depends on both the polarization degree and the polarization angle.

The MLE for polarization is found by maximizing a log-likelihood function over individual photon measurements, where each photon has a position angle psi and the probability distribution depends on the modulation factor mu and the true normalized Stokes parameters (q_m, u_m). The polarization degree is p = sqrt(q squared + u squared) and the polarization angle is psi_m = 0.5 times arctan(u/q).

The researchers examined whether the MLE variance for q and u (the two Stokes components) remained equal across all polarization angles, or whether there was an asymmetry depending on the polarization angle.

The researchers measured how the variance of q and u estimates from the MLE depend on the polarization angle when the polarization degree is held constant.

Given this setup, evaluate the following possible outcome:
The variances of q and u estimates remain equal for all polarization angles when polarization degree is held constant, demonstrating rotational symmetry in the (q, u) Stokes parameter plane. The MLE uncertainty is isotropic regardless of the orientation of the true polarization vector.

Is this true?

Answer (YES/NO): NO